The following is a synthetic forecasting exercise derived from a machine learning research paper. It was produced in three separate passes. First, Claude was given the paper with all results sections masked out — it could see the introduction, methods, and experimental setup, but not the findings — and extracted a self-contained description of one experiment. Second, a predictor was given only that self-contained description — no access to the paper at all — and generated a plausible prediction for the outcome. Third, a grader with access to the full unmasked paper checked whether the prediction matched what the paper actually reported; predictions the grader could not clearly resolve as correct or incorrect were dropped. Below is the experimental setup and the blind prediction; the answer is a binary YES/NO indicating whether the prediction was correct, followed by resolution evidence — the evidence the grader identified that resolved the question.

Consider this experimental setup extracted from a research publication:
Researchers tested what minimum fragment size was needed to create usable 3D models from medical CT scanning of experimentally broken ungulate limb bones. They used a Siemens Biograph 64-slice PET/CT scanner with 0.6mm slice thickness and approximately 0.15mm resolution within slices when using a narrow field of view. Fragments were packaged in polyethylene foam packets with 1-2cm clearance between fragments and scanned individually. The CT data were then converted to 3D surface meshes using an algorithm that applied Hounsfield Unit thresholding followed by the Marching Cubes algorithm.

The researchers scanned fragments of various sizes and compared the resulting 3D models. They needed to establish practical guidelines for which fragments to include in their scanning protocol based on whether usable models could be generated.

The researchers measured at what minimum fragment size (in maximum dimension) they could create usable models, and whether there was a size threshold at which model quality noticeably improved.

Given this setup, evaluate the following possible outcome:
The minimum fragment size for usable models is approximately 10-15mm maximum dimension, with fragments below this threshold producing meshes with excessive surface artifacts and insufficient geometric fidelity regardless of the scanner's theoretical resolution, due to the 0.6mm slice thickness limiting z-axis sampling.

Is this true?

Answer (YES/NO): NO